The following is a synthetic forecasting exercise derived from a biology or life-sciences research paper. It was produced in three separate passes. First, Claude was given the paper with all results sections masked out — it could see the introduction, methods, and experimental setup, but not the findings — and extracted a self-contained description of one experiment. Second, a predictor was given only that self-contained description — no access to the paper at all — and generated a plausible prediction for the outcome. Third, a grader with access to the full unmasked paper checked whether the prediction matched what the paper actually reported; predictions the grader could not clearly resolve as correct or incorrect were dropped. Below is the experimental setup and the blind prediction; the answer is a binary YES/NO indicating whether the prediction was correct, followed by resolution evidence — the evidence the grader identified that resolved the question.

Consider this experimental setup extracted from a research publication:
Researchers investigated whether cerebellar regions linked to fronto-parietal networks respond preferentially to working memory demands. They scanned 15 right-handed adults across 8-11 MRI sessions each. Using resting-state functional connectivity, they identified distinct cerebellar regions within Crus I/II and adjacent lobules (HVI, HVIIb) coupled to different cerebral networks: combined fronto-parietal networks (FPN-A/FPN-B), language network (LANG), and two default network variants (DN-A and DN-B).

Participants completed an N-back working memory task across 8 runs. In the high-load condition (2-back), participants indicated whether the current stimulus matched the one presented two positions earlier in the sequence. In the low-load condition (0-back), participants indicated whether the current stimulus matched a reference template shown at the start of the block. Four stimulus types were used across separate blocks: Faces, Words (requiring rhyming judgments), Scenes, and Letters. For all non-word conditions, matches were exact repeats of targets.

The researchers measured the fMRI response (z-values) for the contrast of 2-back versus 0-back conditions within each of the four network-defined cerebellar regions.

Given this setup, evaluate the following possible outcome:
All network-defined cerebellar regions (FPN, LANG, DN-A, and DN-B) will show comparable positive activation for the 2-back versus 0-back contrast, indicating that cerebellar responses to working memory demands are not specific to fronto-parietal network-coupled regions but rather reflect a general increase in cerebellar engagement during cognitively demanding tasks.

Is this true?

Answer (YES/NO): NO